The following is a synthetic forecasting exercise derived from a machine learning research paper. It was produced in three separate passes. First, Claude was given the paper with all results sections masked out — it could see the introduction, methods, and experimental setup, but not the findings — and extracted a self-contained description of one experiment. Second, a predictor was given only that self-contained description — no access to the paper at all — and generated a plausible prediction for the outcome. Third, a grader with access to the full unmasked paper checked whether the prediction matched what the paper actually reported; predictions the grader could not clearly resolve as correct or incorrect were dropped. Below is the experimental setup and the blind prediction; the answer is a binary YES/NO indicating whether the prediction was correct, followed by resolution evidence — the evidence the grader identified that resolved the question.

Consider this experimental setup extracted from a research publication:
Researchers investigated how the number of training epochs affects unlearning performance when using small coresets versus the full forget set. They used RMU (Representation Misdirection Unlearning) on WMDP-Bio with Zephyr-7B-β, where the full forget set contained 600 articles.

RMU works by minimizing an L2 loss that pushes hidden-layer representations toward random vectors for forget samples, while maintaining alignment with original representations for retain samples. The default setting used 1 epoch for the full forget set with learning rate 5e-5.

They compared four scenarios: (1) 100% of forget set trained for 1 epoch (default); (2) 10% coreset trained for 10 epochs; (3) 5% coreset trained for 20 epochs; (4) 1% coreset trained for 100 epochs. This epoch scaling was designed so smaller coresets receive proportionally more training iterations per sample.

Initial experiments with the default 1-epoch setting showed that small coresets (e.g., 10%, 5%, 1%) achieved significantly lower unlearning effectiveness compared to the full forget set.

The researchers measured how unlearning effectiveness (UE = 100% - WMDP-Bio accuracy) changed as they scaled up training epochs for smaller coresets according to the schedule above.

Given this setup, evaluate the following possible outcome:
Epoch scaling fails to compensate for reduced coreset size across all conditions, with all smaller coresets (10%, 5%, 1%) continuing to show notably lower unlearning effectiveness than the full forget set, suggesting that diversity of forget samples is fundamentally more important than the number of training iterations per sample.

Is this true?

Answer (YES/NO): NO